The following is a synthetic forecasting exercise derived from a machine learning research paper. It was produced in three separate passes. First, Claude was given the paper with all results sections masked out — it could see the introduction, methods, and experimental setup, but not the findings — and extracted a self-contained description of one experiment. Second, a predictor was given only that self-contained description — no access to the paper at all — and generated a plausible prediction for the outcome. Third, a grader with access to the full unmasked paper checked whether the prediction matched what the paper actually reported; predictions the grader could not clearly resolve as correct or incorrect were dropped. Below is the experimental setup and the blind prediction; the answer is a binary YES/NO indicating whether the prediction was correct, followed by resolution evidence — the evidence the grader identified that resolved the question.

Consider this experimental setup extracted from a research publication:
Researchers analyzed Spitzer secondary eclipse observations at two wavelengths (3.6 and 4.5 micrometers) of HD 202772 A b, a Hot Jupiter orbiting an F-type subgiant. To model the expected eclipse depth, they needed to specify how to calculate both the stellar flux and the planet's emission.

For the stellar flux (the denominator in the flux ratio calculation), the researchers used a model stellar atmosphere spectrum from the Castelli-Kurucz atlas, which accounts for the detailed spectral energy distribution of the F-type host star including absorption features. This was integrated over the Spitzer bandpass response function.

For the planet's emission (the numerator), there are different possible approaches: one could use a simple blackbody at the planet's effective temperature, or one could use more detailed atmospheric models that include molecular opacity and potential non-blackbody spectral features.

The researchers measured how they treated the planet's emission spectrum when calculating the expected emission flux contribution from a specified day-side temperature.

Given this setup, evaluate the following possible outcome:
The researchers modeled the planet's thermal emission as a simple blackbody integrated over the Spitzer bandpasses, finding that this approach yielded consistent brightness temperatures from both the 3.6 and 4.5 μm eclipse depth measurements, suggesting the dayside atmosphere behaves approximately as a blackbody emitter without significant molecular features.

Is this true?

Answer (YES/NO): NO